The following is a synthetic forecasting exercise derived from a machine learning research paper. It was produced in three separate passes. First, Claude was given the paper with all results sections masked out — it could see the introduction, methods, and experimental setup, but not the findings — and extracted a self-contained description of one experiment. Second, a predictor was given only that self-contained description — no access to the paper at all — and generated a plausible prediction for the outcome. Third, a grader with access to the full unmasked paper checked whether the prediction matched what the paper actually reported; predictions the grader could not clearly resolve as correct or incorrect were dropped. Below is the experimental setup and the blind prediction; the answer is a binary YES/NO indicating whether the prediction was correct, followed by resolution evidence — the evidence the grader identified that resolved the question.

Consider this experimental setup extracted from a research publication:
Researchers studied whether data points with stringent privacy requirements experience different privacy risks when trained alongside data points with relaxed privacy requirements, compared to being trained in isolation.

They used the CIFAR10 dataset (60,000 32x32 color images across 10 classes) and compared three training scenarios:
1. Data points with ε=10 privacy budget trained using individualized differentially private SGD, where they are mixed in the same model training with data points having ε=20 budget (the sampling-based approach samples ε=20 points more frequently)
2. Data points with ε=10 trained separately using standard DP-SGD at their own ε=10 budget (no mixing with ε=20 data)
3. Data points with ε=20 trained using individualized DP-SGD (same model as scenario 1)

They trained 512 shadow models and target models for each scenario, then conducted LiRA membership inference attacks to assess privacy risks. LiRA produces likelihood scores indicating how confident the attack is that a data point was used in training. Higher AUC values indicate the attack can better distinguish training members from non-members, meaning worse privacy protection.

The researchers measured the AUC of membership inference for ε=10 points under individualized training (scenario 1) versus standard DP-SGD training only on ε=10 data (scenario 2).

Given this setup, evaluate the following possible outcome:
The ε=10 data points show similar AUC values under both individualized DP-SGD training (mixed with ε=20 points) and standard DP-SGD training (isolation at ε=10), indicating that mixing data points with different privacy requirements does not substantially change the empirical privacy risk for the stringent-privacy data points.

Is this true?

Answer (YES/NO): NO